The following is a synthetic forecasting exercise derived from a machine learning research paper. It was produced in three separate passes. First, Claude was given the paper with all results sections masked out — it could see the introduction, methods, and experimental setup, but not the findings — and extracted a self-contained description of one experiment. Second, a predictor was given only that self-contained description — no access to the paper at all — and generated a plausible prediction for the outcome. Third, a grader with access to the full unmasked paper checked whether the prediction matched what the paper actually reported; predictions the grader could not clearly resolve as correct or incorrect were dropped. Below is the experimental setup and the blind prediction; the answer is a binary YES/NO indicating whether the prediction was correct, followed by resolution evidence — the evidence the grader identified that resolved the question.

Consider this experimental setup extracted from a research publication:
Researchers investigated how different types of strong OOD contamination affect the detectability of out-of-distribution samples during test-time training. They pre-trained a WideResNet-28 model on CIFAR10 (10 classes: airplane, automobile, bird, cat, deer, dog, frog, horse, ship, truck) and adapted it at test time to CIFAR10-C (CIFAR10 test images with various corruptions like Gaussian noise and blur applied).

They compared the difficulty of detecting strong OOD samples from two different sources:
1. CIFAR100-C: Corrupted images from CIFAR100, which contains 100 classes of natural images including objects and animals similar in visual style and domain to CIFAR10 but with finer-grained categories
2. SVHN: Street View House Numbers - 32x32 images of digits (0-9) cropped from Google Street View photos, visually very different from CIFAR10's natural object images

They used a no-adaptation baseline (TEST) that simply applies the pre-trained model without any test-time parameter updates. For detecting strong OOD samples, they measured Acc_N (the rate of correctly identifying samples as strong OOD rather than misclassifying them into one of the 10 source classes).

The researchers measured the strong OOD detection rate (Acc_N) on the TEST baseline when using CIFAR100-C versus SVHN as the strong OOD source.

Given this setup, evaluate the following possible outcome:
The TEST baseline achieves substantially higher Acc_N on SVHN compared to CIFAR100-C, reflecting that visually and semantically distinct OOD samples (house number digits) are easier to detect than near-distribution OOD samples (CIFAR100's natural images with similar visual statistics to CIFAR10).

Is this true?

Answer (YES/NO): YES